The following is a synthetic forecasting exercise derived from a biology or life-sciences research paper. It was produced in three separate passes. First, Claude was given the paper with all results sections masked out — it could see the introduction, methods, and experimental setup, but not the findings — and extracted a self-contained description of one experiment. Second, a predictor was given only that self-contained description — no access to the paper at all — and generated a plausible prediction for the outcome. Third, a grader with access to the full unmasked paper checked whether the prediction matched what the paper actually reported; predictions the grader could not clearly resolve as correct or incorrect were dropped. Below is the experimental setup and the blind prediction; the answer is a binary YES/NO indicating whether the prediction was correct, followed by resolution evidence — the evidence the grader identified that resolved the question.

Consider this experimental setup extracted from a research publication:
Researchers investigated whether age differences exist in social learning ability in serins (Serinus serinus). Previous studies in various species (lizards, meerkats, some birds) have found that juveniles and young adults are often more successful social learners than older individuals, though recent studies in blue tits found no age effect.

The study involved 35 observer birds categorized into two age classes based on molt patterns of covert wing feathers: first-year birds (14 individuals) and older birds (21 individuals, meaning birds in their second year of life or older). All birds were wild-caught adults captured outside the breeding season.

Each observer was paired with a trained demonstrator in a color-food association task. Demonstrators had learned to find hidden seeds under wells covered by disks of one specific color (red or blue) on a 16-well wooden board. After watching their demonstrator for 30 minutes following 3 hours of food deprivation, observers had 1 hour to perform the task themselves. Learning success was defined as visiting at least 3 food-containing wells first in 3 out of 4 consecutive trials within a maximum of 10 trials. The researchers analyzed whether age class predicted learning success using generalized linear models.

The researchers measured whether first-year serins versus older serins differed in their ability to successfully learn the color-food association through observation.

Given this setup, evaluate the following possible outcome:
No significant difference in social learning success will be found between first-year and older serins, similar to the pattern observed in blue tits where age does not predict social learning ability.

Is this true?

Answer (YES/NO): YES